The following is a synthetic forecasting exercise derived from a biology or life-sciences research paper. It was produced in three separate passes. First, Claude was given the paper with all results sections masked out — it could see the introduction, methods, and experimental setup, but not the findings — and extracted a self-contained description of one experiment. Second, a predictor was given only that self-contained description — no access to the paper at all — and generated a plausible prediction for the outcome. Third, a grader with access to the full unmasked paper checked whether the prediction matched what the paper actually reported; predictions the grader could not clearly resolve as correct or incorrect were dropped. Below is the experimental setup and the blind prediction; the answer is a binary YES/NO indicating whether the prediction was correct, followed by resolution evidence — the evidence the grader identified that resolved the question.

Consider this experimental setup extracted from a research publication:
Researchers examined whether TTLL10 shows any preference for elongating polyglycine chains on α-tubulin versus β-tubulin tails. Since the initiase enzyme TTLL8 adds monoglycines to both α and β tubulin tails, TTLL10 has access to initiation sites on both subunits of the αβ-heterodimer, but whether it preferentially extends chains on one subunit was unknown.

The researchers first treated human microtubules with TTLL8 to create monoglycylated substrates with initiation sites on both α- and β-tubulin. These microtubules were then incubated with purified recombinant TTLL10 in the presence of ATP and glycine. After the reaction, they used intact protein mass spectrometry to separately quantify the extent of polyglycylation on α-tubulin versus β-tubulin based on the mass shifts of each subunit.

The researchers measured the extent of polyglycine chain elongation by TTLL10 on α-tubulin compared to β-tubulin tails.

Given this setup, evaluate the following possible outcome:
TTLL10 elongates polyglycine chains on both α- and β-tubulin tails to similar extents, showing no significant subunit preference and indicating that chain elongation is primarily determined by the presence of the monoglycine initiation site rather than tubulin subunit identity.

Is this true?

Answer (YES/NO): YES